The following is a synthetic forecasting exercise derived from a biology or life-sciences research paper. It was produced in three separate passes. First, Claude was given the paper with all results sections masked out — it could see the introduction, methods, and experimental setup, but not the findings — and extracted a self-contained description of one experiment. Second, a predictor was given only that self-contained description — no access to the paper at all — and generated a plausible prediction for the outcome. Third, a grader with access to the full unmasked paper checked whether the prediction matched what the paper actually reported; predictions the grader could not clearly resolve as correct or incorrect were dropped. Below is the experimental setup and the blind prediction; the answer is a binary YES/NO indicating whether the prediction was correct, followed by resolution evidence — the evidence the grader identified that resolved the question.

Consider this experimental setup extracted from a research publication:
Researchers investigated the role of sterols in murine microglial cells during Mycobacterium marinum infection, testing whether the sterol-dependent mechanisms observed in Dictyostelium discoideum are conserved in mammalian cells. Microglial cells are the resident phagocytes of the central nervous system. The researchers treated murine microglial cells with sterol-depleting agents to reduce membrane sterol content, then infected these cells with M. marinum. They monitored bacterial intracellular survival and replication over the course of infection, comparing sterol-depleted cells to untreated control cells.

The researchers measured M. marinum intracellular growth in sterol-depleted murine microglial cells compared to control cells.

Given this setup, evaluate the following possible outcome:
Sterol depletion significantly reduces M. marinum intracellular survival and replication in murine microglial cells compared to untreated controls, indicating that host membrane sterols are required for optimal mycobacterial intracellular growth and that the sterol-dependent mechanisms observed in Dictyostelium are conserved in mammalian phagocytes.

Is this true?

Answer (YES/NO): YES